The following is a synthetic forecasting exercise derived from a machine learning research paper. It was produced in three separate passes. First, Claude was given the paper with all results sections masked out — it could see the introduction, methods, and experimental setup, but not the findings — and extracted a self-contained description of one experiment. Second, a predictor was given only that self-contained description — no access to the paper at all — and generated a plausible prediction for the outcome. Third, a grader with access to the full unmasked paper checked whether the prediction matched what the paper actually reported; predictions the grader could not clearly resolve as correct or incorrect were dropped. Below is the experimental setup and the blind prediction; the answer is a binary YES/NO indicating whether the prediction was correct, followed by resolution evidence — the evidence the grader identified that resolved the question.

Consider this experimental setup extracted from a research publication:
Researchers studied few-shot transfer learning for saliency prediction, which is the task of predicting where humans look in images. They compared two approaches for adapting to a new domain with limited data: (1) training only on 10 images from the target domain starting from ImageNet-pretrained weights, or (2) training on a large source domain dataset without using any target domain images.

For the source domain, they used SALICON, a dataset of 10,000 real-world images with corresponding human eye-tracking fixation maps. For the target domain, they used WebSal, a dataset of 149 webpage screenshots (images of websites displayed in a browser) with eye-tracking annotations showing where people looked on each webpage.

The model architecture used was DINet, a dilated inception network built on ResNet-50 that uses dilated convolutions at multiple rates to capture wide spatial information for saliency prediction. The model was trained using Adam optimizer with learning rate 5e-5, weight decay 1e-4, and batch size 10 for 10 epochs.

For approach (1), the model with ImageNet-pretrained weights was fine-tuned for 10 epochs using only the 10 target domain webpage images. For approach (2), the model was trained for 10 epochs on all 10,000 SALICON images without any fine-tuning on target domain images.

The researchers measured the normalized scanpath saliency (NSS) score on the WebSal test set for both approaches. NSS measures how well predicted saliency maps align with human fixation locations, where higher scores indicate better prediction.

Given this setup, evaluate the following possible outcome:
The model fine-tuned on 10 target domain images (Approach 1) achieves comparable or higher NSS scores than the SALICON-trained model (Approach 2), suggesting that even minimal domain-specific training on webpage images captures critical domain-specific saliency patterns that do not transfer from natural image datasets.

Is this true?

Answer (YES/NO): NO